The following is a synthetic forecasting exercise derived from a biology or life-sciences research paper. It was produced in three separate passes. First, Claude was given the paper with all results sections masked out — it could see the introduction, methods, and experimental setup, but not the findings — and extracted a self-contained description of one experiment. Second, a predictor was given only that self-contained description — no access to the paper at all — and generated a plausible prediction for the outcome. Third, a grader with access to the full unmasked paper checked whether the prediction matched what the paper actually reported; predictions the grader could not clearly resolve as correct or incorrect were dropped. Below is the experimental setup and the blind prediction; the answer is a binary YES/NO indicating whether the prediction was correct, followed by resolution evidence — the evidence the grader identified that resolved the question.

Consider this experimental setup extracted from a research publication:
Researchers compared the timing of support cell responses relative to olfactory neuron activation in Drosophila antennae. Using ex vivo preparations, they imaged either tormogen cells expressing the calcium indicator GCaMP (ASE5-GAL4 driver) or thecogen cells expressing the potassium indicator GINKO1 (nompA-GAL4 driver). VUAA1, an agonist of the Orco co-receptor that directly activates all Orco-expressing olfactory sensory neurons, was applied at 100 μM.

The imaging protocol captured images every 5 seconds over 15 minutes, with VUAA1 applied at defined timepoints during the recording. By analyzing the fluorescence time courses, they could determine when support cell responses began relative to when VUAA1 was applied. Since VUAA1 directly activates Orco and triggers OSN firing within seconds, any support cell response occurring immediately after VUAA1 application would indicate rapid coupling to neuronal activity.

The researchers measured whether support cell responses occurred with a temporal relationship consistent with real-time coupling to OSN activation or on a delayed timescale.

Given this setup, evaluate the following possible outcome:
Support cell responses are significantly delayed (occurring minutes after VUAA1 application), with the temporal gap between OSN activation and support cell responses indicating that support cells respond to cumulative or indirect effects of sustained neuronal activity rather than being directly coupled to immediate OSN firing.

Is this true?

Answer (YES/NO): NO